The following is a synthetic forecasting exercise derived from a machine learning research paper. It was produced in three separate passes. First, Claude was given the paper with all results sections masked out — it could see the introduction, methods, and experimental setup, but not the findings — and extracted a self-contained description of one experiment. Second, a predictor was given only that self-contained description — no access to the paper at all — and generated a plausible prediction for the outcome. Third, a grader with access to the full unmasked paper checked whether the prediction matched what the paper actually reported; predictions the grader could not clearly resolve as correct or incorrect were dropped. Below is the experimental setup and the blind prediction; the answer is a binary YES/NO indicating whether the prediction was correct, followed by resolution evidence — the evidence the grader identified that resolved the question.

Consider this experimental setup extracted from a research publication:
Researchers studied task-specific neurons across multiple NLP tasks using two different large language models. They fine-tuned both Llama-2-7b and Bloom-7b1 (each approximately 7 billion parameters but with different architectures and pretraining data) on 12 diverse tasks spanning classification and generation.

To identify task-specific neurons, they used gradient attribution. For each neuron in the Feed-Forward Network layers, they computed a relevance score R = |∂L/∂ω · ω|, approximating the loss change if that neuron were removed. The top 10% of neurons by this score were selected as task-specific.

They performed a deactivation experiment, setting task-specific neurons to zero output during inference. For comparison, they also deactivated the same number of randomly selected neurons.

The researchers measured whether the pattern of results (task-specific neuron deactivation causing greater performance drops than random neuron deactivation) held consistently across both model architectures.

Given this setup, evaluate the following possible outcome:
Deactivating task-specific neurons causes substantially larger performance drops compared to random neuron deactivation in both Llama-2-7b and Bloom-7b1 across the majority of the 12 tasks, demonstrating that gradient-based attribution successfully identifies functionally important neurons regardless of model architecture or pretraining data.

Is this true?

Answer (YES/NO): YES